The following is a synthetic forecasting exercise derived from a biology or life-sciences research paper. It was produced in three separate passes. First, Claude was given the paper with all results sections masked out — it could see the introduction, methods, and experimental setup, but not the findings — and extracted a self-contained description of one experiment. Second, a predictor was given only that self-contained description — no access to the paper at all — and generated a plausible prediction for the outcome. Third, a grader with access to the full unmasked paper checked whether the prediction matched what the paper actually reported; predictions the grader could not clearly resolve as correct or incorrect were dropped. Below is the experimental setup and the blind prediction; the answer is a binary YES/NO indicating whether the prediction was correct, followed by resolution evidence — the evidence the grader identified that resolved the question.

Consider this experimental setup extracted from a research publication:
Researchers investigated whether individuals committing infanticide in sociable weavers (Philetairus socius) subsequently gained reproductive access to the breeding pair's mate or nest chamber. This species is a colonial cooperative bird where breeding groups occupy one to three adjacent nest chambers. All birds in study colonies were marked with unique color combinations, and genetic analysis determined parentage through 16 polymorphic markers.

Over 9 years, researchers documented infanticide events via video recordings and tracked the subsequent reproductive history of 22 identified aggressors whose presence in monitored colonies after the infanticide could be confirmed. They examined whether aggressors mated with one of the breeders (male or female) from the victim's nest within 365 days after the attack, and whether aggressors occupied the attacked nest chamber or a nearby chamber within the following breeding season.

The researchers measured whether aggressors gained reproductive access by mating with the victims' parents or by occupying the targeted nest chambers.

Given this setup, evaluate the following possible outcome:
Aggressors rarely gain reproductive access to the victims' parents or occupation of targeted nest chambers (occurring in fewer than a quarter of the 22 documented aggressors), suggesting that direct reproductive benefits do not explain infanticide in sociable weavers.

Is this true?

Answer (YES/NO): YES